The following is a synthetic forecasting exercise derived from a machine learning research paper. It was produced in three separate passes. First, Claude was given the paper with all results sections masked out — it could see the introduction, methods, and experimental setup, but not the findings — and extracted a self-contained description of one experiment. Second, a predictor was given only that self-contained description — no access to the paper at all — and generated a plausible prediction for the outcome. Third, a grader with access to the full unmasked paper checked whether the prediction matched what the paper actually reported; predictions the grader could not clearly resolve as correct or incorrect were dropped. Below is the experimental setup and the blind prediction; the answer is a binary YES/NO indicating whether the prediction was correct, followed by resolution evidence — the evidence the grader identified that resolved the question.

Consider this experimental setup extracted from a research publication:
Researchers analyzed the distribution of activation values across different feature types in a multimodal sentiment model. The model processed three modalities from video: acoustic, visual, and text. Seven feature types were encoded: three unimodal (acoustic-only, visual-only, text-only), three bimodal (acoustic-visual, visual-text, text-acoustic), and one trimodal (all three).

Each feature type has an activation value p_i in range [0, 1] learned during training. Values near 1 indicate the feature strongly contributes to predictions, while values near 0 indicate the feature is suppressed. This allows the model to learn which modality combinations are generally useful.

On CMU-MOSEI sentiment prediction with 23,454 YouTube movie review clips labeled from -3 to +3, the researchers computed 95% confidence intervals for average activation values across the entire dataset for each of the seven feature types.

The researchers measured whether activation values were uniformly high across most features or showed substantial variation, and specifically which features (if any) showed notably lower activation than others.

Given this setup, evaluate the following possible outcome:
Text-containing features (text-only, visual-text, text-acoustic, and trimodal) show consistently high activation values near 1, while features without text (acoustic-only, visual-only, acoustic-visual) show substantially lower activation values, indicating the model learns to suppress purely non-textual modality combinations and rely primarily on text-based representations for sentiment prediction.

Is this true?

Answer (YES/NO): NO